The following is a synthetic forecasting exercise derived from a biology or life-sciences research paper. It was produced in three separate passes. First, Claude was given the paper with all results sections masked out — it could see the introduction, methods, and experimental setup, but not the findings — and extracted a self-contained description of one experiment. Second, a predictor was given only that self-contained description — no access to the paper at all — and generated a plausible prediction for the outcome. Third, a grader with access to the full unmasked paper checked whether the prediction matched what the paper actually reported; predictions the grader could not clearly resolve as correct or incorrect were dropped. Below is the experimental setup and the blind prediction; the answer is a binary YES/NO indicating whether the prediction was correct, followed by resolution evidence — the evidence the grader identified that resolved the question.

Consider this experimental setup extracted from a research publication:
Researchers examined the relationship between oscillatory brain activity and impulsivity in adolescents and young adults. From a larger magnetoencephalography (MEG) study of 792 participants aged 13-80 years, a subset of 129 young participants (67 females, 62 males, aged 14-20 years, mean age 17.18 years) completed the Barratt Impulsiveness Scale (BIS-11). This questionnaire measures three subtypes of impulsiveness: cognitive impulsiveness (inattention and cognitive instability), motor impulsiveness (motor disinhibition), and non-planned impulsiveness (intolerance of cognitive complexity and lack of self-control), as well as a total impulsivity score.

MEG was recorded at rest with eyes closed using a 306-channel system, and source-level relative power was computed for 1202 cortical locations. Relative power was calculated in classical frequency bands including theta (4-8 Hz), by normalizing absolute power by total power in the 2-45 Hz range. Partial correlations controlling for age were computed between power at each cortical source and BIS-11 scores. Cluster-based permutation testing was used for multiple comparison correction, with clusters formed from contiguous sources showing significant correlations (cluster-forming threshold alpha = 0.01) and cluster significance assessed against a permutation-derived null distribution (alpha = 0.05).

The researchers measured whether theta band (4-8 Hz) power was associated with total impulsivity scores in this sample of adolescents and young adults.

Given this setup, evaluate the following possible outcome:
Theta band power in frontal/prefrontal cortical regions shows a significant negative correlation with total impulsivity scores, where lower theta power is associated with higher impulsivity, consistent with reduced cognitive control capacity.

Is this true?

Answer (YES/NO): NO